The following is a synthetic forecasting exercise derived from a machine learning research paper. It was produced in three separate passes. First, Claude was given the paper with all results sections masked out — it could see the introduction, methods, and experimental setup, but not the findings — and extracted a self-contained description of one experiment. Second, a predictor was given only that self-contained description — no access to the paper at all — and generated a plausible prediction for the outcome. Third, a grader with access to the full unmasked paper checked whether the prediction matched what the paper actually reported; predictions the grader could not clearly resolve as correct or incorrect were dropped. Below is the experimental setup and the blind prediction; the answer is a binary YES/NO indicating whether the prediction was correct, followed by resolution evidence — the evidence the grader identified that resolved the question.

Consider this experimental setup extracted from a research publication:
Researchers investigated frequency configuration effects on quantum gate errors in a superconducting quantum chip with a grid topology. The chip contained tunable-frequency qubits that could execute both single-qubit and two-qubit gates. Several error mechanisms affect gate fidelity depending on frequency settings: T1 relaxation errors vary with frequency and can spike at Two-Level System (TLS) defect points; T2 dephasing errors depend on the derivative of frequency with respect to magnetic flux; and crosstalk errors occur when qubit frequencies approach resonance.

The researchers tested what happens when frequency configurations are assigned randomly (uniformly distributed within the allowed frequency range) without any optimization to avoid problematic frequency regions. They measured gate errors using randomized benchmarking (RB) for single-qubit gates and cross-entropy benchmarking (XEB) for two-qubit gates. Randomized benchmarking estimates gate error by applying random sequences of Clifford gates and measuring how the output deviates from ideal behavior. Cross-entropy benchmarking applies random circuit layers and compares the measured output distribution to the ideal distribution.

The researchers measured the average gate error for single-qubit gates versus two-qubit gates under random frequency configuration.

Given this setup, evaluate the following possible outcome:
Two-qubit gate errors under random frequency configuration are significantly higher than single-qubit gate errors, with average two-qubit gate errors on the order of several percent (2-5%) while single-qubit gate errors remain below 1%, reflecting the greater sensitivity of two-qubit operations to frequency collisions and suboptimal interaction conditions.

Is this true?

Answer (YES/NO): NO